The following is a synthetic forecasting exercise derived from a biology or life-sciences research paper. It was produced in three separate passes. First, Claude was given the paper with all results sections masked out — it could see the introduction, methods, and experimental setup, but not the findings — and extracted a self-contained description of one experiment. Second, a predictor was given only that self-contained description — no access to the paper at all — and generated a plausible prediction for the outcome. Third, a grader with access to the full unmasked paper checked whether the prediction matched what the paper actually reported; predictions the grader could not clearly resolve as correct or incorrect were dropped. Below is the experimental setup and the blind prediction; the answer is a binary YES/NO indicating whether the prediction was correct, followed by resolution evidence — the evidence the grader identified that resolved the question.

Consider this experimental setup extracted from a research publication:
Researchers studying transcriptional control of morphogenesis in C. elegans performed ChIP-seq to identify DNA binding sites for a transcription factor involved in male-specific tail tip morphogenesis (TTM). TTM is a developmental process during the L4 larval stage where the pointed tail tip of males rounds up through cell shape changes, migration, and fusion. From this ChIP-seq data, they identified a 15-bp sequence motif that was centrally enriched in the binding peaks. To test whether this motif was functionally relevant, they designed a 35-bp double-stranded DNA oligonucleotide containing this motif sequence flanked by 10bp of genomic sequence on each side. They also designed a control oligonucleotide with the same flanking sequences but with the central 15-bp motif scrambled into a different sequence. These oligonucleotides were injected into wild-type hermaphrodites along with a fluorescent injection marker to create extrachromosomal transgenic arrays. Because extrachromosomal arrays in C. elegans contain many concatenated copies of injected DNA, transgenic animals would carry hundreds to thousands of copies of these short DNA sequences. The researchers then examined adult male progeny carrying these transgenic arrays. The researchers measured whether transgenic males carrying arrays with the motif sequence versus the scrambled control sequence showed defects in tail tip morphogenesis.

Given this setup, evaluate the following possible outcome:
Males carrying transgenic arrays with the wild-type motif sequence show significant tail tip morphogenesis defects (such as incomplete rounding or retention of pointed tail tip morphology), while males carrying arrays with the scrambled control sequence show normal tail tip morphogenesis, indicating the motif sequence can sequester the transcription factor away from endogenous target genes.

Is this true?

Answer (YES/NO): YES